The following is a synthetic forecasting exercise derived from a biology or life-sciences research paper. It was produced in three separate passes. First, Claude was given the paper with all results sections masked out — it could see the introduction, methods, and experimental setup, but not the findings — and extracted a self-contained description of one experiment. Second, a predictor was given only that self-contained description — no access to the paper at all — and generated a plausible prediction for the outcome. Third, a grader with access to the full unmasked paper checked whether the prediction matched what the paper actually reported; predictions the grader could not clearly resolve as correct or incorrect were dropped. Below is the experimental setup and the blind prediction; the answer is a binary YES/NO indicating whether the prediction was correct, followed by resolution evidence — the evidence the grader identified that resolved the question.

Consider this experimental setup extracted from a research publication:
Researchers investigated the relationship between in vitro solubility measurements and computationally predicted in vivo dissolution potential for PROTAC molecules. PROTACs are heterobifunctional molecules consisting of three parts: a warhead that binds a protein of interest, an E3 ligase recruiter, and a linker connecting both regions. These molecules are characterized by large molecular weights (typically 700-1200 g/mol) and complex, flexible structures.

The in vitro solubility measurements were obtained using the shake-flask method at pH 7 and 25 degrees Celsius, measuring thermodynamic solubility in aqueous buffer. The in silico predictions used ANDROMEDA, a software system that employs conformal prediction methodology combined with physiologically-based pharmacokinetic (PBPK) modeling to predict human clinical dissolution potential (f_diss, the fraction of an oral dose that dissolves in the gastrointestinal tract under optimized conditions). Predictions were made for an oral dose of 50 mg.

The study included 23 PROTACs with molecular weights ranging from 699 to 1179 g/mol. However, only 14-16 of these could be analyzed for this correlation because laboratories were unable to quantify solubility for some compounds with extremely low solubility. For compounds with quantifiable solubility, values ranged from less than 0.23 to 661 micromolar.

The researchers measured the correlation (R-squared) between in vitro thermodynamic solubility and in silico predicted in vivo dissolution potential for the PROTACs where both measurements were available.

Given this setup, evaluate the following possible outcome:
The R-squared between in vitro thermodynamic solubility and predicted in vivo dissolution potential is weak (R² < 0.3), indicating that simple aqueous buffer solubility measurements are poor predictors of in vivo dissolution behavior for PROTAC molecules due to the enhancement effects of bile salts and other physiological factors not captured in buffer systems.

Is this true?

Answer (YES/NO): YES